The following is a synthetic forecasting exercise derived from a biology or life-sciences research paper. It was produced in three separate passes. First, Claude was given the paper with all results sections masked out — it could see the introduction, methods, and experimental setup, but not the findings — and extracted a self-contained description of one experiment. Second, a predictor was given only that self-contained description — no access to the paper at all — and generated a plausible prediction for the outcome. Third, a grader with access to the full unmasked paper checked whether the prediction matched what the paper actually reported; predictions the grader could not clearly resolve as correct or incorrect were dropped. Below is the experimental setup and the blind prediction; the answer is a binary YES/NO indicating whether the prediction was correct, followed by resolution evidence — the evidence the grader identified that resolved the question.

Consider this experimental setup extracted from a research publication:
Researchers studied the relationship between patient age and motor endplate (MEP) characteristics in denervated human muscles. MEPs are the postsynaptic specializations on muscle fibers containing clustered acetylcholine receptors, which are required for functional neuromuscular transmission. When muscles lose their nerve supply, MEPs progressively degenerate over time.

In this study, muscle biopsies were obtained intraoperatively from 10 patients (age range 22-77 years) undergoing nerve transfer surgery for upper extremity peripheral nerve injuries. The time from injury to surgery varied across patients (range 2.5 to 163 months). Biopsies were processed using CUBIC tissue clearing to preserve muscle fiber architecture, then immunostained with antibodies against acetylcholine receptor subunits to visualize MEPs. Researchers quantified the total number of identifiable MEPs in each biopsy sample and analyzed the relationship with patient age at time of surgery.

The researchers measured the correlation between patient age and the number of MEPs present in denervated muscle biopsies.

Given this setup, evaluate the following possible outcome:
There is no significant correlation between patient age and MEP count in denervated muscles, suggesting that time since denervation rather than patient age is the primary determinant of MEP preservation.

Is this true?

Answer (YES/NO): NO